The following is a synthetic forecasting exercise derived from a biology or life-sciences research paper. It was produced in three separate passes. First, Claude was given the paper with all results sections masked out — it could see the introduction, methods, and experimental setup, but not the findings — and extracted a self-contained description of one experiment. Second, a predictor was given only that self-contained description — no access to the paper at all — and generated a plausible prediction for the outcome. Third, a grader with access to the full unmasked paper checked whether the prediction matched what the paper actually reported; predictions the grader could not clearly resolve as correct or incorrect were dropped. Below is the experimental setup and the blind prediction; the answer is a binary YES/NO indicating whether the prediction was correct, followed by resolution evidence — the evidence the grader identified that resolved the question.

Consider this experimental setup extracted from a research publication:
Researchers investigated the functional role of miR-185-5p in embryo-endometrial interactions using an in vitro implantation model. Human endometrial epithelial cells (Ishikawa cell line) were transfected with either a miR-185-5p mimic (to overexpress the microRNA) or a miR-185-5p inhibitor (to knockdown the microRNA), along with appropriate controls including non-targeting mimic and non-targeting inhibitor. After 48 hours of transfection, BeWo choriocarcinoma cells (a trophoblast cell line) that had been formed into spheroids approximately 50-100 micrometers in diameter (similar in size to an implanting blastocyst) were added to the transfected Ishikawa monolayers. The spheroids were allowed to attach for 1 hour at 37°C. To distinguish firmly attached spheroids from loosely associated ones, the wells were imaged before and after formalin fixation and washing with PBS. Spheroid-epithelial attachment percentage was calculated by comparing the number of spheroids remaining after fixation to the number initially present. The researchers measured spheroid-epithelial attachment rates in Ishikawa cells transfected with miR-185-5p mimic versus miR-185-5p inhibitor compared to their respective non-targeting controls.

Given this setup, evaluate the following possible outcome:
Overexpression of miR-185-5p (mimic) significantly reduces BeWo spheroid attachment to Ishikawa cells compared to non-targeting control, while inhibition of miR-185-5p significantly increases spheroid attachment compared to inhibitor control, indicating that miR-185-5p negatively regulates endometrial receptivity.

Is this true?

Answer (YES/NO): NO